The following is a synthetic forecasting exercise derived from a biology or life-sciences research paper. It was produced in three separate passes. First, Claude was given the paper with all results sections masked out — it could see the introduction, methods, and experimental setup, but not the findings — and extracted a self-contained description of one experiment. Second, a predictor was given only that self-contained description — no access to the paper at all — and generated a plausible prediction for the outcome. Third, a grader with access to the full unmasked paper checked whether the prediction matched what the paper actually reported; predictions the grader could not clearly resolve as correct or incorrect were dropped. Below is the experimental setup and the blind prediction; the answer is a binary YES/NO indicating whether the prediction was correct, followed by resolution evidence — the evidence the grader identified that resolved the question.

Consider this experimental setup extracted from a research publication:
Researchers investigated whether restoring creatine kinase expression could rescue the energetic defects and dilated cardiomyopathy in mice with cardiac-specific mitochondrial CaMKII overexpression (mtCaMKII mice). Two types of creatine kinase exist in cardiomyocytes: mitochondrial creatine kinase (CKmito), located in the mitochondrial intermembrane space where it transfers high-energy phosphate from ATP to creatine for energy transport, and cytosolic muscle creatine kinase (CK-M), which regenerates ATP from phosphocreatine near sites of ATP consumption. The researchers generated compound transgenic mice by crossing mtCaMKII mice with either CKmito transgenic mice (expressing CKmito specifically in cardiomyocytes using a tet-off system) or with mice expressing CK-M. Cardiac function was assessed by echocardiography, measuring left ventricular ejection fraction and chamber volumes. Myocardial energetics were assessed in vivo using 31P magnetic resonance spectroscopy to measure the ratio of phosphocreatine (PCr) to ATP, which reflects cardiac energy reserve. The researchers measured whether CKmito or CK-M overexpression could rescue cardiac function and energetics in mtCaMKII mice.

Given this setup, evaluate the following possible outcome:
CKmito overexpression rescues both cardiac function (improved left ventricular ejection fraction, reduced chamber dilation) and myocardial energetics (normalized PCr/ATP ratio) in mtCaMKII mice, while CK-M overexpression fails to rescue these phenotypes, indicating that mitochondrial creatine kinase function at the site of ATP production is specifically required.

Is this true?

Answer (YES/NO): YES